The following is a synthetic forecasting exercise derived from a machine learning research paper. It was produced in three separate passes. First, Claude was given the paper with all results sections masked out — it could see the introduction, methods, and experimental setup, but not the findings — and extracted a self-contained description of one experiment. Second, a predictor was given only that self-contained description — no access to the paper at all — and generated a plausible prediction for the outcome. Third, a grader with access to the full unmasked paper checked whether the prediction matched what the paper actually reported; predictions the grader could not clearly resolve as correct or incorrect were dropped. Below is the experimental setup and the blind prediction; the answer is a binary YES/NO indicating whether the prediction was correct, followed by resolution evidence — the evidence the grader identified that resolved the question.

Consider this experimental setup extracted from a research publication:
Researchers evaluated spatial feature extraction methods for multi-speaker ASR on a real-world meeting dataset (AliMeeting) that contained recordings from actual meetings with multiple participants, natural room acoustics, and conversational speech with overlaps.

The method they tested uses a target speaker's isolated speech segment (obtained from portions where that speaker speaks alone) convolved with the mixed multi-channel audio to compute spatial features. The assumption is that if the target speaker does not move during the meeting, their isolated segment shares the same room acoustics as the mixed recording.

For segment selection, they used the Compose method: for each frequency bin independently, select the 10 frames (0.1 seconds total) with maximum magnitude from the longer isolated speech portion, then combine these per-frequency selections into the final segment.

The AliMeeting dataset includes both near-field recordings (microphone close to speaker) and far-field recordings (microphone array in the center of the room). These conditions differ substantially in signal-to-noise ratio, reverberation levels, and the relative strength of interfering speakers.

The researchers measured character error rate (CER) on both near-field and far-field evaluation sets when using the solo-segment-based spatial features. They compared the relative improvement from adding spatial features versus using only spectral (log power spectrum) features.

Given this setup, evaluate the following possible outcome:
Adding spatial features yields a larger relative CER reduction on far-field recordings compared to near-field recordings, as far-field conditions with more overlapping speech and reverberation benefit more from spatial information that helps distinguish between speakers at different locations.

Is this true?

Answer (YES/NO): YES